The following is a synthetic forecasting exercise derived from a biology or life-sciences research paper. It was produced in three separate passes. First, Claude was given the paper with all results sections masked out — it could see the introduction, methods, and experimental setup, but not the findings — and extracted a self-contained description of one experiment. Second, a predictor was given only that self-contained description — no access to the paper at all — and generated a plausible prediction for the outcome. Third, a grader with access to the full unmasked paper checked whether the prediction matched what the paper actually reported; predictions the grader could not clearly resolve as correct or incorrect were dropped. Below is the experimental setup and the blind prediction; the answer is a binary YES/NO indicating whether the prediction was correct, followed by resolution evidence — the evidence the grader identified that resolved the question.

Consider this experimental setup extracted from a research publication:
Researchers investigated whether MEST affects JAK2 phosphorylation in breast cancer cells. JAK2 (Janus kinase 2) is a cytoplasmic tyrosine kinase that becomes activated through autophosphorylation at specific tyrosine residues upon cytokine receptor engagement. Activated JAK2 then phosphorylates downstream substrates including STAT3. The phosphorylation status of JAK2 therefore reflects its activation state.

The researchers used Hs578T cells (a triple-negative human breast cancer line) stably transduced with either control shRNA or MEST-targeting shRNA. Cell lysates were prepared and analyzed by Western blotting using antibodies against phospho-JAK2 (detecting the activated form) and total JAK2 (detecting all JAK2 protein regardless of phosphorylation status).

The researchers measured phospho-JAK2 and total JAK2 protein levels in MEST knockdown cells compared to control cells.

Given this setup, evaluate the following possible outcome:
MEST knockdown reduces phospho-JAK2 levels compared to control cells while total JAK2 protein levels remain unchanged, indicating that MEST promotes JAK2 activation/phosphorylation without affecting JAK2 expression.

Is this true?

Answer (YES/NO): NO